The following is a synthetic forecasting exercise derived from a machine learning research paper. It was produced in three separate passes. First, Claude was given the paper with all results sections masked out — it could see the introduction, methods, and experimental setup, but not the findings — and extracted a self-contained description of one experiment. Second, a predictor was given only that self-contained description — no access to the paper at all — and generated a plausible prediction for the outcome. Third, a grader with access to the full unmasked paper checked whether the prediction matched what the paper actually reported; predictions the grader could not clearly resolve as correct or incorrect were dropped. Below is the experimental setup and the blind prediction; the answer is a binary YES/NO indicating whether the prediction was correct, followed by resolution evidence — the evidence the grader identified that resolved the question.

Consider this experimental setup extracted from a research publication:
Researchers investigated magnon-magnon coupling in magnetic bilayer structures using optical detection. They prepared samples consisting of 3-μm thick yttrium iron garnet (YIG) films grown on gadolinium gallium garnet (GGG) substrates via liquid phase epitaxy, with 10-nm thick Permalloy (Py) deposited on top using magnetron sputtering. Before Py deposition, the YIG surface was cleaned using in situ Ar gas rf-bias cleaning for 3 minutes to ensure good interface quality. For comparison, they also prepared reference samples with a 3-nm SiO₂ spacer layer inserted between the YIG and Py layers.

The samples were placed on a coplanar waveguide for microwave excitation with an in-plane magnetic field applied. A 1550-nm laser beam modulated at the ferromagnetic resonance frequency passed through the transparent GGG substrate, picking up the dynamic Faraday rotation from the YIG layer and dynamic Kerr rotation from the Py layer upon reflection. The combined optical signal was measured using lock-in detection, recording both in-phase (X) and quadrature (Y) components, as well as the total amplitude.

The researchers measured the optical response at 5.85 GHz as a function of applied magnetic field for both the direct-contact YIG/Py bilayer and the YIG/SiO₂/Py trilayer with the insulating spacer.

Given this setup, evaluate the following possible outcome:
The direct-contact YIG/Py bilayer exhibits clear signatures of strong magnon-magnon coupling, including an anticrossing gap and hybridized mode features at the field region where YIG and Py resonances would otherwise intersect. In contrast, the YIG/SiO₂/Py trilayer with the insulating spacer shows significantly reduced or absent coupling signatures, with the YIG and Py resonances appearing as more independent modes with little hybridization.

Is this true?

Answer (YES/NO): NO